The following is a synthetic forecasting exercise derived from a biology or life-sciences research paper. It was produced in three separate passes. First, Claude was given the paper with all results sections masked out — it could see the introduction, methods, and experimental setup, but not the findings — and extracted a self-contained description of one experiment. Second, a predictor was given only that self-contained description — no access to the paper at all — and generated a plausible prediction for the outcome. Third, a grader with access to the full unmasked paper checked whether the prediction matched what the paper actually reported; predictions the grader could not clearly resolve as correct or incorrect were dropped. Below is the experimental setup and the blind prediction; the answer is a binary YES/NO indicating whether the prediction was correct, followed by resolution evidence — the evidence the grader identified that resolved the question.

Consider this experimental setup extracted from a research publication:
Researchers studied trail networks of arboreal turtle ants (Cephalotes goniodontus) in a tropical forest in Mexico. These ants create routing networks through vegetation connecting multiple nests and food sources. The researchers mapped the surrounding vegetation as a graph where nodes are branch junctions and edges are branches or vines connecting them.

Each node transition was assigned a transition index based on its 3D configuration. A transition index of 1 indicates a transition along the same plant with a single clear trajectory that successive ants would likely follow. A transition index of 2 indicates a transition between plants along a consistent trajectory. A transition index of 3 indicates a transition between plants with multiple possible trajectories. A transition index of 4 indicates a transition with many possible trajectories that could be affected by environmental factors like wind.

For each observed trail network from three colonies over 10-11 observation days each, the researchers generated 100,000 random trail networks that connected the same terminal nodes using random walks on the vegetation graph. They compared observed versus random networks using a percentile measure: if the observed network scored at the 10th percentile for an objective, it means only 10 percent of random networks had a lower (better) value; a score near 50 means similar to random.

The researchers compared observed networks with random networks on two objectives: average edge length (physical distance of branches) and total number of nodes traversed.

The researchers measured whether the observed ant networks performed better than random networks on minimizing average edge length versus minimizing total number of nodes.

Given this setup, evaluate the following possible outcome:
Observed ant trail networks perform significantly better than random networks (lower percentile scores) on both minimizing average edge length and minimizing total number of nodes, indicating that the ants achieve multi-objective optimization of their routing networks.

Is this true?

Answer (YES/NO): NO